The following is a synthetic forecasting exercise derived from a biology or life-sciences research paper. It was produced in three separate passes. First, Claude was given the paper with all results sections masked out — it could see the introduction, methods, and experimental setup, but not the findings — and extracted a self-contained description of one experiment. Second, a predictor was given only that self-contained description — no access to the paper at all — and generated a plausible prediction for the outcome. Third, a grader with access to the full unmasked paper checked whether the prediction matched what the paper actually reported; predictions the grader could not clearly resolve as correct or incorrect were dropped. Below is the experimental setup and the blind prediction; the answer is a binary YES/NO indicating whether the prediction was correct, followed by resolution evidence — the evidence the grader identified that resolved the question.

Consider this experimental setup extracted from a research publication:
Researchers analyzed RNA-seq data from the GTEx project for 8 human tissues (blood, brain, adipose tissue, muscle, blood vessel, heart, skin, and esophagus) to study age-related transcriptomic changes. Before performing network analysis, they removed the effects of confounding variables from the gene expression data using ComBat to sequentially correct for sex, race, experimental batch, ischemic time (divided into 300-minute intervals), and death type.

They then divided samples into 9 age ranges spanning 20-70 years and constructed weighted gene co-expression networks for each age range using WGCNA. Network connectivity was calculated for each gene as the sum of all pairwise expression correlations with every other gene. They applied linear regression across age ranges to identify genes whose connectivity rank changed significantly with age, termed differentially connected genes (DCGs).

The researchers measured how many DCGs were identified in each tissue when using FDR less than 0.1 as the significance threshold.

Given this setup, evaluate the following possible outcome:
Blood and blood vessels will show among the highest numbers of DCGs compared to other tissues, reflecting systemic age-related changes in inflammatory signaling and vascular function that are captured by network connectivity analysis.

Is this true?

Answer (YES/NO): NO